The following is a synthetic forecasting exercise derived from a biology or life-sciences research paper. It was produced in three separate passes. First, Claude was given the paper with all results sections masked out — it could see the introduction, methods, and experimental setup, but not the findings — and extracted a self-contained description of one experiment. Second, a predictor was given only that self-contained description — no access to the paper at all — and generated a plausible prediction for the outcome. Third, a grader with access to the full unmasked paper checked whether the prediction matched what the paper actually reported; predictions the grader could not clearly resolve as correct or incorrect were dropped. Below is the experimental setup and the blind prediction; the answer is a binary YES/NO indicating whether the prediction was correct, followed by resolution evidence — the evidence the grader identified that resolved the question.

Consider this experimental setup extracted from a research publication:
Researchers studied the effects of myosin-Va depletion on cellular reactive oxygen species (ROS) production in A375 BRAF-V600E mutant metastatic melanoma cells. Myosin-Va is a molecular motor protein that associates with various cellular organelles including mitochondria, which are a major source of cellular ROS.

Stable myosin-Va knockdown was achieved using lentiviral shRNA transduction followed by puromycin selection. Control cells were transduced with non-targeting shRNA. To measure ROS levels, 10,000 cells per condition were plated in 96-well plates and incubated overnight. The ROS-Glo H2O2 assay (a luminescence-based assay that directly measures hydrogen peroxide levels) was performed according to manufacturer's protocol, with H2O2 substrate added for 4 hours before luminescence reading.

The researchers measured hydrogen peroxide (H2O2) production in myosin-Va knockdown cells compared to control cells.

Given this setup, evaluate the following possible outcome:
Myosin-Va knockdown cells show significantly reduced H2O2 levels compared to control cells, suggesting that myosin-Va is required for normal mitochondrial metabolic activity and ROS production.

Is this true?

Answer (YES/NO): NO